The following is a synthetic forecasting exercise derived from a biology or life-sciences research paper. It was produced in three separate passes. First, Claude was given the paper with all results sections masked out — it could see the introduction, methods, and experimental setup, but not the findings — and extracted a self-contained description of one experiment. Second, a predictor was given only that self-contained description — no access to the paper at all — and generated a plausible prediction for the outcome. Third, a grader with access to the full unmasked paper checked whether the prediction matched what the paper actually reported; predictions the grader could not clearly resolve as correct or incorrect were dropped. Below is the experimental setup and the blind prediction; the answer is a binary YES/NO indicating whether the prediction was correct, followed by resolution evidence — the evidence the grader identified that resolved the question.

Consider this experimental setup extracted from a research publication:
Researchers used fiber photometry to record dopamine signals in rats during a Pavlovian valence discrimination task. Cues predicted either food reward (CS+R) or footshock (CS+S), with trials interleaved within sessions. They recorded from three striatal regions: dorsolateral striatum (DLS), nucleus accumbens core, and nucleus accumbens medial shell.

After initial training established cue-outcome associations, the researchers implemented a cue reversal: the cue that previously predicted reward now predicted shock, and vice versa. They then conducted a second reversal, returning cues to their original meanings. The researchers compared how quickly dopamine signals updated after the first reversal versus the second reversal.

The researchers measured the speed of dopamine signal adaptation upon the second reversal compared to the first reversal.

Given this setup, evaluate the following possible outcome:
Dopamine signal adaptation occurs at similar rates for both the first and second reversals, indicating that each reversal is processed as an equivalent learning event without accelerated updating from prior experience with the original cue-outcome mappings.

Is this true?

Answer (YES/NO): NO